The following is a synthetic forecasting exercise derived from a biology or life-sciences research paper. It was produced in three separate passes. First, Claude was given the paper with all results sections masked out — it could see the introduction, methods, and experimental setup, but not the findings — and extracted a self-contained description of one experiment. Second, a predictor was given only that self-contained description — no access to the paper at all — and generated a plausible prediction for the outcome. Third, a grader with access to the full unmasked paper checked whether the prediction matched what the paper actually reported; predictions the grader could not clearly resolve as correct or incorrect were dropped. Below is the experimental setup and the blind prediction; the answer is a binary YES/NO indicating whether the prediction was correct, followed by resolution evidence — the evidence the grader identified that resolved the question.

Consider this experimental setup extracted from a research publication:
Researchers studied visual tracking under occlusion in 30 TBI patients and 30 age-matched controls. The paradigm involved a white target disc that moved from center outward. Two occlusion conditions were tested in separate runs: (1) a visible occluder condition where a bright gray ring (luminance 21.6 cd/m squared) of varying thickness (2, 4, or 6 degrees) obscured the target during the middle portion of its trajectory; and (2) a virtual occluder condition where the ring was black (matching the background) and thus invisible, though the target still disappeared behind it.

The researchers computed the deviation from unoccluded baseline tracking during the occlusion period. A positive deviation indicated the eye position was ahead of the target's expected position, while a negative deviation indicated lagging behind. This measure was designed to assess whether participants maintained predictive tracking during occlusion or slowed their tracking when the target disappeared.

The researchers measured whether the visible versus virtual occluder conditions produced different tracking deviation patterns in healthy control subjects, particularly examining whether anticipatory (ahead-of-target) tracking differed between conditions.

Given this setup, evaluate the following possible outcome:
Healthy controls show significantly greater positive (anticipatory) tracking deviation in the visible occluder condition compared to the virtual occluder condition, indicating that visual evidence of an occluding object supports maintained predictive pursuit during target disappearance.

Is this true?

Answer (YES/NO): YES